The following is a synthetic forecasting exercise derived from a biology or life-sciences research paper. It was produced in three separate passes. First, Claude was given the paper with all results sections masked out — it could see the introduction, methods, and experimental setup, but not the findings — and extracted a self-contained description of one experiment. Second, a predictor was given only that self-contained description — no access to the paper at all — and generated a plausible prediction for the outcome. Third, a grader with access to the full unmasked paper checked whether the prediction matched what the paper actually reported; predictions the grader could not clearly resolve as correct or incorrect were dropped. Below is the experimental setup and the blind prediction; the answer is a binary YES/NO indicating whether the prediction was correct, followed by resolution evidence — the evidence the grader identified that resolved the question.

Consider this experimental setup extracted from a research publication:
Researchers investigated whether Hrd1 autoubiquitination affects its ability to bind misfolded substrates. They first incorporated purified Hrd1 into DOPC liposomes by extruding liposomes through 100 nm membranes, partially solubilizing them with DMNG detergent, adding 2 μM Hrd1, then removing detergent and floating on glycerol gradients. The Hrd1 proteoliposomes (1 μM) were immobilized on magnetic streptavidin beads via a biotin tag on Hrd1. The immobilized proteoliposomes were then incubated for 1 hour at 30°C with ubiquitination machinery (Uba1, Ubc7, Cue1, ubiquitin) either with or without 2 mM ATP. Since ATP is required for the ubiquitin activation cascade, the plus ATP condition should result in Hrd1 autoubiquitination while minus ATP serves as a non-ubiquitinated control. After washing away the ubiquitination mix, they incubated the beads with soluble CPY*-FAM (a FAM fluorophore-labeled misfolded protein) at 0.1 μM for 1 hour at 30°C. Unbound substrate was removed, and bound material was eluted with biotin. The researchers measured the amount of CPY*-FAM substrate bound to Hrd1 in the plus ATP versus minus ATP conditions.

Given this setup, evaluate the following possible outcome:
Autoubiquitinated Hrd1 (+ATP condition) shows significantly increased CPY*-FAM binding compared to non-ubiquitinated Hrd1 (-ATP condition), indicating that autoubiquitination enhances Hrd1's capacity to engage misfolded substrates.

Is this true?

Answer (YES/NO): YES